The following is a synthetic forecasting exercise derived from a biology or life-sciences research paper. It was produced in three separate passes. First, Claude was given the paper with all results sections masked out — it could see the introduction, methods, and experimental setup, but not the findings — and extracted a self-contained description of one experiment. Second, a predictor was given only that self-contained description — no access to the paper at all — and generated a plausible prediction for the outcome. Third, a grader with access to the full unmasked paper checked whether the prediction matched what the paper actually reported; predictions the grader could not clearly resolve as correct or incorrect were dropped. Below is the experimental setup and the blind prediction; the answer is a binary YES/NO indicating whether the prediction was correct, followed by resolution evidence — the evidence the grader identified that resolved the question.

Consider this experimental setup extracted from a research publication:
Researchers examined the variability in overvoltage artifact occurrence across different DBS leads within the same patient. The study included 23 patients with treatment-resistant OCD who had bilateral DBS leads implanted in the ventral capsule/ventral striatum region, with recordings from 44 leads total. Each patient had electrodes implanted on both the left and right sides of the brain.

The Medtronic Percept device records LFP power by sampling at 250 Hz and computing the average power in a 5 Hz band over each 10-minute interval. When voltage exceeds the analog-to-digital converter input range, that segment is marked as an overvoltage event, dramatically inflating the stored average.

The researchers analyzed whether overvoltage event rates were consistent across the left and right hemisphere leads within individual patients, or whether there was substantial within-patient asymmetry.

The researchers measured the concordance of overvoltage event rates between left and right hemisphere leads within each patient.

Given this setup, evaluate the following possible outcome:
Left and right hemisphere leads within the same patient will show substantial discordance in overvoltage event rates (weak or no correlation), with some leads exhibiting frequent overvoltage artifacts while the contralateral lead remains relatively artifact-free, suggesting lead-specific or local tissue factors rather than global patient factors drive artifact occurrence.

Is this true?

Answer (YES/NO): YES